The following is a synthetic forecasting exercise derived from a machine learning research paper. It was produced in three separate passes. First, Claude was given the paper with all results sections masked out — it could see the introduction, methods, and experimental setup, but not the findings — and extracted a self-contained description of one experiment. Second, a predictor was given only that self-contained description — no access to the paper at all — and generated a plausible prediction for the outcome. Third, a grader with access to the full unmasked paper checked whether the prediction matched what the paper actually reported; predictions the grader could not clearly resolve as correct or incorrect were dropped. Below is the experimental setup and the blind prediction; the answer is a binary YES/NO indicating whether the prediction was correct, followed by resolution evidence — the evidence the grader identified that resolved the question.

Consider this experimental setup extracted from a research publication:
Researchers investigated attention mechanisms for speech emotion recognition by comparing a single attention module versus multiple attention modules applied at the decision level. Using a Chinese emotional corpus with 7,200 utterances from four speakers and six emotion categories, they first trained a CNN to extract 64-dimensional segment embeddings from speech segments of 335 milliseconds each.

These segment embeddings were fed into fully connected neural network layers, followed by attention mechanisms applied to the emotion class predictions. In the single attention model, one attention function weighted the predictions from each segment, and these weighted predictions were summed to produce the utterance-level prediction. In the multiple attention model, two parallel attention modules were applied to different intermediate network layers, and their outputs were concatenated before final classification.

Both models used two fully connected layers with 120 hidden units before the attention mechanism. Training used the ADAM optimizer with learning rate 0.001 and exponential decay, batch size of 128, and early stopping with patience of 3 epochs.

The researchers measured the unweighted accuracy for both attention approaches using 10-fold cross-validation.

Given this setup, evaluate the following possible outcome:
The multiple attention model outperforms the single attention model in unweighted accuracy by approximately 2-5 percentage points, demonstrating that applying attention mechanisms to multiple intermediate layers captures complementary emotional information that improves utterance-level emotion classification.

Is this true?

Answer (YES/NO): NO